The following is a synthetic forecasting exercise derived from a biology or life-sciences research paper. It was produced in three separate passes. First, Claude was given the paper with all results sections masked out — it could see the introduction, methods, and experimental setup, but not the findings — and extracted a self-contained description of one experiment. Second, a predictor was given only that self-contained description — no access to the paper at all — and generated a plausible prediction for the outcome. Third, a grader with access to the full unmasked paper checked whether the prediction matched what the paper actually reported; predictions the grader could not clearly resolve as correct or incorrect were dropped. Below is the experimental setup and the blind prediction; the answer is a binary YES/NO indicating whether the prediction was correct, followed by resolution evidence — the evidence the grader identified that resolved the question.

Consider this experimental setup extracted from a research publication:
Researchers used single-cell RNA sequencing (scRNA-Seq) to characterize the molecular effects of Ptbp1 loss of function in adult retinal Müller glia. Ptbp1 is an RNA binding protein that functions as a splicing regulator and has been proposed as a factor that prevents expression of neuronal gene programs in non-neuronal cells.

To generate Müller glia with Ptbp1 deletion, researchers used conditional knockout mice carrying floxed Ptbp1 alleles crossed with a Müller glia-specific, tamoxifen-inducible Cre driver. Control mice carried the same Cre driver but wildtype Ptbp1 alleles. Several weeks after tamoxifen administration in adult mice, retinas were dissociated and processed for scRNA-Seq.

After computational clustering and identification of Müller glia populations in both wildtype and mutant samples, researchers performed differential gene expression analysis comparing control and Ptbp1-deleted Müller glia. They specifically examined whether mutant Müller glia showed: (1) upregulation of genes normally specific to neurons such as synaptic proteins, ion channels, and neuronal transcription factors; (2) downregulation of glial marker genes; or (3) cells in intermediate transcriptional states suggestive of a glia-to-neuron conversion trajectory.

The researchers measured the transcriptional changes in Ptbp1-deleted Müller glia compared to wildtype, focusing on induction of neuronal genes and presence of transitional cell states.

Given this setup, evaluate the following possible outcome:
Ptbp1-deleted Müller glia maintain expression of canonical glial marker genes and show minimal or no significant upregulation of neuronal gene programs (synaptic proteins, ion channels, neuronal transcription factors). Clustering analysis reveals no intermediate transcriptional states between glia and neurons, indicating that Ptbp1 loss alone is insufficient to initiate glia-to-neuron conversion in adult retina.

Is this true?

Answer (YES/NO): YES